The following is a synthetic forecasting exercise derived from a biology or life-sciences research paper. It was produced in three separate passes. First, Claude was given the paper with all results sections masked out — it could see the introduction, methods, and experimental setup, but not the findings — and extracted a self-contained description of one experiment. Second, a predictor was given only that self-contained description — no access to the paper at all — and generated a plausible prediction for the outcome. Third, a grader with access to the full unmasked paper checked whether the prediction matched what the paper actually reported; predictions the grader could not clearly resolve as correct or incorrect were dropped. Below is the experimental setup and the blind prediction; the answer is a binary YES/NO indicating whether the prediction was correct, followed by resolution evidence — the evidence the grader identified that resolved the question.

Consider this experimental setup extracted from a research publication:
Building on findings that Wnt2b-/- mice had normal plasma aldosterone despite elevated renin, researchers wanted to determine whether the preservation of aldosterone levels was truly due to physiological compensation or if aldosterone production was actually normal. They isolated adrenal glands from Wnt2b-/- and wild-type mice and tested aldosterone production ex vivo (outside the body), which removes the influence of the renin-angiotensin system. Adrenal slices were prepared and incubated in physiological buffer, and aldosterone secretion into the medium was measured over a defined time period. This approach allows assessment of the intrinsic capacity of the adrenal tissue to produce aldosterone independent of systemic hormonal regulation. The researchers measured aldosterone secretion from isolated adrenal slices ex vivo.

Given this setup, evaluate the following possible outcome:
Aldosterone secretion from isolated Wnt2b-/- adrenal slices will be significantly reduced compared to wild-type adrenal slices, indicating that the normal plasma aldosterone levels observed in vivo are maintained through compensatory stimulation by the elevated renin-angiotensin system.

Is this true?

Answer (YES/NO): YES